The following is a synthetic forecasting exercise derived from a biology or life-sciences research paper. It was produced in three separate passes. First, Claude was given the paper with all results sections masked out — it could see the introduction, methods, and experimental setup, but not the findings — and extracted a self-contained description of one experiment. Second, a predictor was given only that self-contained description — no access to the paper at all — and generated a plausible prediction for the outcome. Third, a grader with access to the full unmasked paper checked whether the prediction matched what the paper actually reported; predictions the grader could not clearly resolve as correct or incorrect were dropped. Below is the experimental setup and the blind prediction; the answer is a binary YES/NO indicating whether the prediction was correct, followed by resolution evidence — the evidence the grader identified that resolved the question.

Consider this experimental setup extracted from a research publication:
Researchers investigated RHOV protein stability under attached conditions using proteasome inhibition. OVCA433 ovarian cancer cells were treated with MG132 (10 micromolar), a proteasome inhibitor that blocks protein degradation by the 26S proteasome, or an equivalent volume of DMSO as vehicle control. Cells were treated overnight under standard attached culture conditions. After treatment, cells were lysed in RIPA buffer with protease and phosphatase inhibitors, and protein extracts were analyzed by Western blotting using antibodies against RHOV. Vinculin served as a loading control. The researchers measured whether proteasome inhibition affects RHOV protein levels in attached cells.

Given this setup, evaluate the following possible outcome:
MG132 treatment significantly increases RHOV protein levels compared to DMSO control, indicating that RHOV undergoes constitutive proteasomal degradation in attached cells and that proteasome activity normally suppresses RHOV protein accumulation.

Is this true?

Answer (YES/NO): YES